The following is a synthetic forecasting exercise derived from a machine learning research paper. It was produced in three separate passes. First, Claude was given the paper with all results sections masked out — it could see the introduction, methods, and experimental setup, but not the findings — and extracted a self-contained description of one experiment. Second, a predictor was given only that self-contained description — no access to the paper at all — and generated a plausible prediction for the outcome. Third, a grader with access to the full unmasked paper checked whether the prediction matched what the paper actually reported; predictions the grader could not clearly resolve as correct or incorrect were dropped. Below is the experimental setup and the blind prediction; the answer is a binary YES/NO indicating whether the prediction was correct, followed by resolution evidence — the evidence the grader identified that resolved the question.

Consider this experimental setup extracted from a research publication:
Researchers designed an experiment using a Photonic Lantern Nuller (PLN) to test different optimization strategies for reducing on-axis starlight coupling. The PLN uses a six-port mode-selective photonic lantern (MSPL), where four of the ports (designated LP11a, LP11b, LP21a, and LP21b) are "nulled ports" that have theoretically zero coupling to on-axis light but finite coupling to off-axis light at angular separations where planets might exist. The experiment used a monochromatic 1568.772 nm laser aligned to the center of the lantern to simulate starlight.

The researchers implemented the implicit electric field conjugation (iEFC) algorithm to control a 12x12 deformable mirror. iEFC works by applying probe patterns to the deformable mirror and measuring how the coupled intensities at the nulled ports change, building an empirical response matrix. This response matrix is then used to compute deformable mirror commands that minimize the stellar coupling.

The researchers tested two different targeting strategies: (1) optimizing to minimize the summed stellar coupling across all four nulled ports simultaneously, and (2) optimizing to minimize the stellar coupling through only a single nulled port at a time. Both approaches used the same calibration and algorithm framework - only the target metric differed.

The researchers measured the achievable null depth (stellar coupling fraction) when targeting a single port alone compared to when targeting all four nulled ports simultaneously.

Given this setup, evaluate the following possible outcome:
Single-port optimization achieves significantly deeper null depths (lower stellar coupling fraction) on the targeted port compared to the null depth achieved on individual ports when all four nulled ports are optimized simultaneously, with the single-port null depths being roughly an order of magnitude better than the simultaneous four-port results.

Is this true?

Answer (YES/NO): YES